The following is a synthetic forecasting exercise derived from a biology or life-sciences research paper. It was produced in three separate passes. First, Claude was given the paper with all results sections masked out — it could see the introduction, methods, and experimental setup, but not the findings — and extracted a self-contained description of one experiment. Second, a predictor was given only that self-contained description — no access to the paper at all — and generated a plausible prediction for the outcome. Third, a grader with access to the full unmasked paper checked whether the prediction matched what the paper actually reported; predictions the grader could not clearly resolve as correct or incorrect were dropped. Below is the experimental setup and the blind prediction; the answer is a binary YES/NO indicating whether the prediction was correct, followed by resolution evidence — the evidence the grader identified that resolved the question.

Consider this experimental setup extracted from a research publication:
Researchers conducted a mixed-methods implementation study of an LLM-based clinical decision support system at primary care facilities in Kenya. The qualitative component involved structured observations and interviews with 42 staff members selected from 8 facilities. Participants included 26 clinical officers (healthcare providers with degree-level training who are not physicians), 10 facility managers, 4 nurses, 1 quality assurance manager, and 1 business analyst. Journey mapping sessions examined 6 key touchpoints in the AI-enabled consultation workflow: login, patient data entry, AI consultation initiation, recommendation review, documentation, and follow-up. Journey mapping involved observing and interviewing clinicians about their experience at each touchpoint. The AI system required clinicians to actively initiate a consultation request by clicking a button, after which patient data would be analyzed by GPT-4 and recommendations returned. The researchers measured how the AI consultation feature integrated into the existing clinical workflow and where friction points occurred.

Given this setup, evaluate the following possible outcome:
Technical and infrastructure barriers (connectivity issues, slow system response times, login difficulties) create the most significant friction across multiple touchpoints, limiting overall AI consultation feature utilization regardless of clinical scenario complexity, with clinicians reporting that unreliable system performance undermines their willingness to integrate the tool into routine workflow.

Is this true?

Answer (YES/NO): NO